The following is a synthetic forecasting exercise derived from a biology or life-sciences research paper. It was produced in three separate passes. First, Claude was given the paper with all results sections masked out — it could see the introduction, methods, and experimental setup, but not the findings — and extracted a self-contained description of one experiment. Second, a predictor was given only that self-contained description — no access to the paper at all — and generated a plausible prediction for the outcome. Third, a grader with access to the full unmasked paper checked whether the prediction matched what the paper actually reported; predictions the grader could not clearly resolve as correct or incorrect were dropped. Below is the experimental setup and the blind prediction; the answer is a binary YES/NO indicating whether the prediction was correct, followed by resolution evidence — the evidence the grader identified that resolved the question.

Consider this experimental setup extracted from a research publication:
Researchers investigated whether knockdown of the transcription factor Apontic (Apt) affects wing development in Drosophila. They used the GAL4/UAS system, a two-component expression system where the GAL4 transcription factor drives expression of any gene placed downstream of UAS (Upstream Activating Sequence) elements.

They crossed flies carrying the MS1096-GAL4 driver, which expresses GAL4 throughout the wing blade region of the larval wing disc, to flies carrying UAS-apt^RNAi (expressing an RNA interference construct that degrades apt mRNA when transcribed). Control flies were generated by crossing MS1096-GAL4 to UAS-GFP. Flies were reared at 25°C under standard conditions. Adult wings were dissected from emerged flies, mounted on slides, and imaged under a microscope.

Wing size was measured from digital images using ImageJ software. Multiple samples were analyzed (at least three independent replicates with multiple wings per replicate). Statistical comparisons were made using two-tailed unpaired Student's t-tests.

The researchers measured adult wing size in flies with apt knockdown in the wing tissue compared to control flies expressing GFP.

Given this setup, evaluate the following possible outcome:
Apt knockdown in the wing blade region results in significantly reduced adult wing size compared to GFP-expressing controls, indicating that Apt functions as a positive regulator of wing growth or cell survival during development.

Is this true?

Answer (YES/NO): YES